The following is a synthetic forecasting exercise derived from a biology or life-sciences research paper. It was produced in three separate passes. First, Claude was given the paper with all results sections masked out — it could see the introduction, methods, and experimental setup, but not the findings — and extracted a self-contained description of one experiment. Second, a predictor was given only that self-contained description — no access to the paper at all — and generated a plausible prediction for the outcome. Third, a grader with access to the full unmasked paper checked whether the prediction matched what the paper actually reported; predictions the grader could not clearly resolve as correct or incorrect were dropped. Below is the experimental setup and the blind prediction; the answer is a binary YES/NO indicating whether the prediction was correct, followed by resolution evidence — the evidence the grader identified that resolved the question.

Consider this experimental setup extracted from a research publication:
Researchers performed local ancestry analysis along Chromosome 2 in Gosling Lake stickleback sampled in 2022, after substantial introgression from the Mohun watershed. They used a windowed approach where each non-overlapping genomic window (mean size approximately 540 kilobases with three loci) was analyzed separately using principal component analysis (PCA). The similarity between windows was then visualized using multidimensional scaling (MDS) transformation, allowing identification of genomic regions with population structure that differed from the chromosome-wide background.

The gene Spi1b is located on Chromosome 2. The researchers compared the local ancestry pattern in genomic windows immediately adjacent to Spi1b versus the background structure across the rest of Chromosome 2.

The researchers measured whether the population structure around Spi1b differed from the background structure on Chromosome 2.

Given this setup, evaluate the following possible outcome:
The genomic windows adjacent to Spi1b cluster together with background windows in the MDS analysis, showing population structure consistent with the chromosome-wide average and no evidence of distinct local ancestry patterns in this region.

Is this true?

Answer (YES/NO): NO